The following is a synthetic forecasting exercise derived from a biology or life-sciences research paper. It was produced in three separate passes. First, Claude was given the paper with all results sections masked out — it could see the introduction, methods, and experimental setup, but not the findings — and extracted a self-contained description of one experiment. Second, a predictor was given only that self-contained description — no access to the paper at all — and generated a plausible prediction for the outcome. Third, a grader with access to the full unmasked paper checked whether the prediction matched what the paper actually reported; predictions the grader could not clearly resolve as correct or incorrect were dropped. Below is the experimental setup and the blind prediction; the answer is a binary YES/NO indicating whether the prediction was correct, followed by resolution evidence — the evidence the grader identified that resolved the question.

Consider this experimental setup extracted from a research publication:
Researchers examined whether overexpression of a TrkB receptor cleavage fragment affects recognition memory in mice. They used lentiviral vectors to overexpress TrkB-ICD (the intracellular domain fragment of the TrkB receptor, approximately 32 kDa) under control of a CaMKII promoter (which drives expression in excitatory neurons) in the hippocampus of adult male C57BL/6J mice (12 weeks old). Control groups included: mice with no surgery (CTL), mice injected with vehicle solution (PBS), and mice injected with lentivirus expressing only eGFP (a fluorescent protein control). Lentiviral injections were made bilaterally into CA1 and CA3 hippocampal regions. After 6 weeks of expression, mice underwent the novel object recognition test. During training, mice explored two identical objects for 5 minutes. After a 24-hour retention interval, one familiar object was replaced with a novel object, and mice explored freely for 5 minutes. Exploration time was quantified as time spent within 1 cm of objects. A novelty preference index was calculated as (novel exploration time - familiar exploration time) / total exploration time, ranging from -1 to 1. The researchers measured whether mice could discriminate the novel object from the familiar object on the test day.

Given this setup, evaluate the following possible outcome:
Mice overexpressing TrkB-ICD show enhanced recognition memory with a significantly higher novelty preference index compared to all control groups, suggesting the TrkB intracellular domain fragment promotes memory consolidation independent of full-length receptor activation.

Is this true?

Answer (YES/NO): NO